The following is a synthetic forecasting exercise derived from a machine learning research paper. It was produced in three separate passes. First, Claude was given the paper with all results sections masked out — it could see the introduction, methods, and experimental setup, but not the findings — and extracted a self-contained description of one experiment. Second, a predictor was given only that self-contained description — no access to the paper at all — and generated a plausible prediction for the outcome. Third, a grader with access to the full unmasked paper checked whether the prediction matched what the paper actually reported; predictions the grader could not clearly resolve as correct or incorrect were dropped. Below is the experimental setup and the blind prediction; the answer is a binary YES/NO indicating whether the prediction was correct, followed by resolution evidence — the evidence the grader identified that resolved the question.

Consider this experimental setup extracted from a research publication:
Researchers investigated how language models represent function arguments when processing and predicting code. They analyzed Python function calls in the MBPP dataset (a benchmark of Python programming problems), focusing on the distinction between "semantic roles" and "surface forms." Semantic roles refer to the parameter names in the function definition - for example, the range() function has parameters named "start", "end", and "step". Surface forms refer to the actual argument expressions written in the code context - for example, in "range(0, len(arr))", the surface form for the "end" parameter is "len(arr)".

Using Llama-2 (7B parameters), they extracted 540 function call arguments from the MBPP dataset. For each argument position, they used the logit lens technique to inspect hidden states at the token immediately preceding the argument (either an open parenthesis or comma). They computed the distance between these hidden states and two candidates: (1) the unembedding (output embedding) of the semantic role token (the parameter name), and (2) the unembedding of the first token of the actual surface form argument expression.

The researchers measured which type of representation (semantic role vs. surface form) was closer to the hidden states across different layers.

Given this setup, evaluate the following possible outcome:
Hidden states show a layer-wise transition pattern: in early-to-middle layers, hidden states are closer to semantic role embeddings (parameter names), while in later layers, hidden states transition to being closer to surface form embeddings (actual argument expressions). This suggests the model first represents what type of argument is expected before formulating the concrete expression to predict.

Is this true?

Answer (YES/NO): YES